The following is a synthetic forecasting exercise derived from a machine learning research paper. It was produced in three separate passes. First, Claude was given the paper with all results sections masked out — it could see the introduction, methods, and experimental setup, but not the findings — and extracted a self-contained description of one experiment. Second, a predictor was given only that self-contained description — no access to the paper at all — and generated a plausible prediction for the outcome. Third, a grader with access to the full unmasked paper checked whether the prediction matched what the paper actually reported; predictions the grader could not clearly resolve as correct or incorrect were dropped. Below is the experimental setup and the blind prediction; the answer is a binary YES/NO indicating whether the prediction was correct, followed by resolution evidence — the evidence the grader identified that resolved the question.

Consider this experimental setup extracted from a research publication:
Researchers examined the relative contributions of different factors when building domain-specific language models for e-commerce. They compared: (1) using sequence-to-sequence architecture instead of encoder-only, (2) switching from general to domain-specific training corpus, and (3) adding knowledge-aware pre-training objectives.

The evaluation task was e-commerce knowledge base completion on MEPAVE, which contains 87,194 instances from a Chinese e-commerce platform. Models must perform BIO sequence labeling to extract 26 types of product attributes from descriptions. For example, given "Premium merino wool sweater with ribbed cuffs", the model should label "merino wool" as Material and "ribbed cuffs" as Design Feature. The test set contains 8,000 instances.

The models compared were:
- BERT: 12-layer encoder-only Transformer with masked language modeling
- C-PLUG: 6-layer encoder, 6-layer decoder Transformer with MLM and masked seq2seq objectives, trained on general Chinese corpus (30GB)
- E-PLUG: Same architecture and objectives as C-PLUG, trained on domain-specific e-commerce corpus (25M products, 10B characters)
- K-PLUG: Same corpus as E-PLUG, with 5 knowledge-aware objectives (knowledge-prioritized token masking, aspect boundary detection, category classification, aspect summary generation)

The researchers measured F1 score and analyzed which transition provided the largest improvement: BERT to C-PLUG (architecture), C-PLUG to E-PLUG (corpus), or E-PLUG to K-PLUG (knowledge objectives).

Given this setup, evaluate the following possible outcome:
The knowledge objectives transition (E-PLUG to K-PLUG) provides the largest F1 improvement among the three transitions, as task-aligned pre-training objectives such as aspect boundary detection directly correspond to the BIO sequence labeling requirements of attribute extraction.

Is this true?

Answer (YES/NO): NO